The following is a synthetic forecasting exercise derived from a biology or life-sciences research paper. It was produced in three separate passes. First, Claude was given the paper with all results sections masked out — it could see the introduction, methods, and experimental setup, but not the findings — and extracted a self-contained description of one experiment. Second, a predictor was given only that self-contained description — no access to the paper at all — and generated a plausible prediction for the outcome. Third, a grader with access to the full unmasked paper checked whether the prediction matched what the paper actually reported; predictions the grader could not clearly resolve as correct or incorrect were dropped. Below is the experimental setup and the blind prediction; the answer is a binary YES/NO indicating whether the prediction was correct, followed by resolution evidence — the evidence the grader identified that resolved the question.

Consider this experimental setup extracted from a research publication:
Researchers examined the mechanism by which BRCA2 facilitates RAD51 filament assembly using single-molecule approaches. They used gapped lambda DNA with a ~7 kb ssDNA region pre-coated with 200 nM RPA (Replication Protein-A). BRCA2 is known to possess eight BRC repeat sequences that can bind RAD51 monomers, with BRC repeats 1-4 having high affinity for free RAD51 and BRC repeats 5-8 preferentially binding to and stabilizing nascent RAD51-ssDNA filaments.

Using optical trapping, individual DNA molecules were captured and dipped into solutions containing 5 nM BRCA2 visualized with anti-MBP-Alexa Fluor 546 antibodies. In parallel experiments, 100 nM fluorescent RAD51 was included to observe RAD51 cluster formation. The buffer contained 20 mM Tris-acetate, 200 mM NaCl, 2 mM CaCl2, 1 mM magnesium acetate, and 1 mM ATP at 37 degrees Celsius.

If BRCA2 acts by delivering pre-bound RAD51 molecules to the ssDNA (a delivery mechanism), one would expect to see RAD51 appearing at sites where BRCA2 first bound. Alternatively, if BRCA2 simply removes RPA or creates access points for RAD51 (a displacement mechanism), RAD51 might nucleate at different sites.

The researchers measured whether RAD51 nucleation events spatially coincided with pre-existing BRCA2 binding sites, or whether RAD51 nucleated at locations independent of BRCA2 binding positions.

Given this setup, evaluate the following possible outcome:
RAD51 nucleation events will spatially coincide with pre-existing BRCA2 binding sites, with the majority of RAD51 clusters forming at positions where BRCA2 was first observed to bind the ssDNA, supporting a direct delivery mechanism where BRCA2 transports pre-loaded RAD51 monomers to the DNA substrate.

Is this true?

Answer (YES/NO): YES